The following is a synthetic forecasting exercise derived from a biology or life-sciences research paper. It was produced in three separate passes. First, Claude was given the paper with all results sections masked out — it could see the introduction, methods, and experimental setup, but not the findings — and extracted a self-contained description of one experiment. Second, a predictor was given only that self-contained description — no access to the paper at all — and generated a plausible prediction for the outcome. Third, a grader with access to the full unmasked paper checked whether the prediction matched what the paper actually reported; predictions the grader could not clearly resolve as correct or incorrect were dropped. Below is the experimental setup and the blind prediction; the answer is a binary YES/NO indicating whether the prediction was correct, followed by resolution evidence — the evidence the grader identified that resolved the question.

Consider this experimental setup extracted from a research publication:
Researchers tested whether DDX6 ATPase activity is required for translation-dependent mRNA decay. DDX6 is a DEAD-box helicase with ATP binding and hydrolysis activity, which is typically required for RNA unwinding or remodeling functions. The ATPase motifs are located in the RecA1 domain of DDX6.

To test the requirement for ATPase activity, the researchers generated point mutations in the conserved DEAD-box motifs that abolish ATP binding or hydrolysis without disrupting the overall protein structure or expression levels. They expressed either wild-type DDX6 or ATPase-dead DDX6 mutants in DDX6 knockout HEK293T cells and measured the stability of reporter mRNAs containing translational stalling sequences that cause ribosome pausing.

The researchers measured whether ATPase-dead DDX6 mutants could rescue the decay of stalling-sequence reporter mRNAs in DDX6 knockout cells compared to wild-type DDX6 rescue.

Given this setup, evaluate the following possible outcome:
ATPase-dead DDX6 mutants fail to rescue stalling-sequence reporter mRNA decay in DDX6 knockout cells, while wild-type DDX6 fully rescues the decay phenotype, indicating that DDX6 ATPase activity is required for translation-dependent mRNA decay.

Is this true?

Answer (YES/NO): YES